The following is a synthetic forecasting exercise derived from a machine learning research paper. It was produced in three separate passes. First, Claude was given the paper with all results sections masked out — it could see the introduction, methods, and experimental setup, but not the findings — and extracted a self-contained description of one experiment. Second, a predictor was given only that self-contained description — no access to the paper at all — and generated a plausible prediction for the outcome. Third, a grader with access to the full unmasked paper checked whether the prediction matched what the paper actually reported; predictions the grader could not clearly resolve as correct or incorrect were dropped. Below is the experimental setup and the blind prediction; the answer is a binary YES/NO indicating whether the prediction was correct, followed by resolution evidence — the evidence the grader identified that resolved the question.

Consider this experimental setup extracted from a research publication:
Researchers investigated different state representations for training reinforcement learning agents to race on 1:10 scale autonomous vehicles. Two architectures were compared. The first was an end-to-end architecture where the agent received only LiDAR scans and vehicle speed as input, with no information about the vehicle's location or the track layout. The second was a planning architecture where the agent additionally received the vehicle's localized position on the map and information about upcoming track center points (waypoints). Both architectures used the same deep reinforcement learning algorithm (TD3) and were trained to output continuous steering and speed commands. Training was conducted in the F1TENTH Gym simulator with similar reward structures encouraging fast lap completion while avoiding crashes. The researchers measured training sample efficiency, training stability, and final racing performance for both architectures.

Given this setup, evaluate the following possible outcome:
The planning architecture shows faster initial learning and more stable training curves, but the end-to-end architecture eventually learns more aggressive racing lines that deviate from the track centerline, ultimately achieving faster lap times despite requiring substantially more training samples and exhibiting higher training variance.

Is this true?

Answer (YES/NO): NO